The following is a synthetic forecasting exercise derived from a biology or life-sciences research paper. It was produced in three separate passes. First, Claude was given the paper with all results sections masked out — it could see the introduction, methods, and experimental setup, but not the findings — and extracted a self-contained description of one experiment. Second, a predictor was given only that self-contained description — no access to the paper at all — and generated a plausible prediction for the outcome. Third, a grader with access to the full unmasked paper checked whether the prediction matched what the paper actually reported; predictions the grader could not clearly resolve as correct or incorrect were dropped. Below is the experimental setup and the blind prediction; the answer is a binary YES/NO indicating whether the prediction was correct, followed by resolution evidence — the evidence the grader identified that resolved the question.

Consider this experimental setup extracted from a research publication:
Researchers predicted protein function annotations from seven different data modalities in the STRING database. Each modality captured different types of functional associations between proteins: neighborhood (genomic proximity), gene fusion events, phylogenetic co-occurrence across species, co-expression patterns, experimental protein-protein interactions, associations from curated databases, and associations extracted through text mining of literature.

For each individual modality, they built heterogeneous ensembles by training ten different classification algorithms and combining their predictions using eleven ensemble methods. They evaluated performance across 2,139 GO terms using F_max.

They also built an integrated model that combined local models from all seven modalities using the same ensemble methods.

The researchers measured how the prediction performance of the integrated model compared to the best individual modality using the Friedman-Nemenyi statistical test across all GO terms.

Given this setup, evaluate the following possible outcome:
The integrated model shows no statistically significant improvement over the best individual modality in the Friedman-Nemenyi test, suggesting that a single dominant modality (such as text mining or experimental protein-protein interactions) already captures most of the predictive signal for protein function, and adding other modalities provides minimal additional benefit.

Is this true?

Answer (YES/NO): NO